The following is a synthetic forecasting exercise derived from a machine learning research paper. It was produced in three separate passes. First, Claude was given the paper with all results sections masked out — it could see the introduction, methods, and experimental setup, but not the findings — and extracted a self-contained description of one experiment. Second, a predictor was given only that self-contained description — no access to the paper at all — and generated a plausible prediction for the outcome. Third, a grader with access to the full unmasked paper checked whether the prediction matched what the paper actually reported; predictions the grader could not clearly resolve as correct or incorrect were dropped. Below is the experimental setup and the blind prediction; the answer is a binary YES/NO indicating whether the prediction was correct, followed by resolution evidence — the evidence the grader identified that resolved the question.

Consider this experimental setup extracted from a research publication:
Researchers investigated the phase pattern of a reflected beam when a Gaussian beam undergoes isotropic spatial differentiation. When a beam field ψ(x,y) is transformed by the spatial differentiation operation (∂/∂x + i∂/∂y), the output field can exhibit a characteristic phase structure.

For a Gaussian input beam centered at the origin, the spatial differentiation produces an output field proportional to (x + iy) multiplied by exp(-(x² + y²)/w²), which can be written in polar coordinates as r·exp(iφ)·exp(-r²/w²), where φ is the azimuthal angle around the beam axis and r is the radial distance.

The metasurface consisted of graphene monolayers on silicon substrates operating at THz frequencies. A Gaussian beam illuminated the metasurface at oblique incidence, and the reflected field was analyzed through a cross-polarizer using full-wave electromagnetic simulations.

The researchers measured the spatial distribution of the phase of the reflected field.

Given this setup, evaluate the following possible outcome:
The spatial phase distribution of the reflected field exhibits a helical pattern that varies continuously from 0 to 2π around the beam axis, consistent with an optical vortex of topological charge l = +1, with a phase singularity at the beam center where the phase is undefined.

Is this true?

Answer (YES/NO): YES